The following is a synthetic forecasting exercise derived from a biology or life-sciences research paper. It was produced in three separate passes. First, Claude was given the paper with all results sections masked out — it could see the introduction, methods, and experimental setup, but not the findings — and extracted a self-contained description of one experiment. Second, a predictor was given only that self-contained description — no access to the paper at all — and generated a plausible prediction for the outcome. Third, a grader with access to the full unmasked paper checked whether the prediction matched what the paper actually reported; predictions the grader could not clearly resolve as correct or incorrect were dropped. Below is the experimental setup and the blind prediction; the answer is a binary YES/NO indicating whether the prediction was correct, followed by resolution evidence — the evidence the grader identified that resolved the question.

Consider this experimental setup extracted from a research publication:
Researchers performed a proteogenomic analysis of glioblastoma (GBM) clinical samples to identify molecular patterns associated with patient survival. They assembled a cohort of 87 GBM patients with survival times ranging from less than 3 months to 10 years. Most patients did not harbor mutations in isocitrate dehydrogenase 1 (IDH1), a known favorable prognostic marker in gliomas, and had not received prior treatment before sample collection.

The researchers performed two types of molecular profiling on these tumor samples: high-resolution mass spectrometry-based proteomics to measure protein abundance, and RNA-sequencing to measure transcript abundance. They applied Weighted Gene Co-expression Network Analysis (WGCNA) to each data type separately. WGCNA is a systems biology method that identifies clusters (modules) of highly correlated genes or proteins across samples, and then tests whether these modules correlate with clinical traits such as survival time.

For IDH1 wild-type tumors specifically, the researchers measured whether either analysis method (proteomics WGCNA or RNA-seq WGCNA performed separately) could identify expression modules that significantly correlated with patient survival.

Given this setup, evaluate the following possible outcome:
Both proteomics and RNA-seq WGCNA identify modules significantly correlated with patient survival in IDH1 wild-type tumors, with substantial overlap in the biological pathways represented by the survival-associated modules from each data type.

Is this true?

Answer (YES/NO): NO